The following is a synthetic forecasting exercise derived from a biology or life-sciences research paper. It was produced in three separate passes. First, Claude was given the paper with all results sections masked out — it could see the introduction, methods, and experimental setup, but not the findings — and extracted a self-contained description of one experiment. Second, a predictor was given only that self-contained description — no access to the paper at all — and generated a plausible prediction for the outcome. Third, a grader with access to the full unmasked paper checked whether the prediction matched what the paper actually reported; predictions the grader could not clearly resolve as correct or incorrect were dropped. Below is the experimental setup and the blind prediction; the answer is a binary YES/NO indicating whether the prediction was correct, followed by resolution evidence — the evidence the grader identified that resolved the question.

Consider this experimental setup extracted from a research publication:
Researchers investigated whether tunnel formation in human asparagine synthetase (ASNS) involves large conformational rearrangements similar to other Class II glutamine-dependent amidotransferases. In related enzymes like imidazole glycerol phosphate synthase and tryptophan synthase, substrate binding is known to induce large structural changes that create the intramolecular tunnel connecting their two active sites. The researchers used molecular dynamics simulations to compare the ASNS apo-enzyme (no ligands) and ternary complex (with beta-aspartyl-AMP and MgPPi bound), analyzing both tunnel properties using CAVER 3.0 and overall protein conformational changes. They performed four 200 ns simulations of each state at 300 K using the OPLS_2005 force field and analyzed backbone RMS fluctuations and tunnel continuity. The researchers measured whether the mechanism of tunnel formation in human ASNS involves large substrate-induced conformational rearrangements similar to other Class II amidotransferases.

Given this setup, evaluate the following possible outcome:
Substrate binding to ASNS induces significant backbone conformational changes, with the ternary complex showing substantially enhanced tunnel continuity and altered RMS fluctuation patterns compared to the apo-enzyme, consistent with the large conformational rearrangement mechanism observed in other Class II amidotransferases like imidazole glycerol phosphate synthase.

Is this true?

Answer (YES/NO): NO